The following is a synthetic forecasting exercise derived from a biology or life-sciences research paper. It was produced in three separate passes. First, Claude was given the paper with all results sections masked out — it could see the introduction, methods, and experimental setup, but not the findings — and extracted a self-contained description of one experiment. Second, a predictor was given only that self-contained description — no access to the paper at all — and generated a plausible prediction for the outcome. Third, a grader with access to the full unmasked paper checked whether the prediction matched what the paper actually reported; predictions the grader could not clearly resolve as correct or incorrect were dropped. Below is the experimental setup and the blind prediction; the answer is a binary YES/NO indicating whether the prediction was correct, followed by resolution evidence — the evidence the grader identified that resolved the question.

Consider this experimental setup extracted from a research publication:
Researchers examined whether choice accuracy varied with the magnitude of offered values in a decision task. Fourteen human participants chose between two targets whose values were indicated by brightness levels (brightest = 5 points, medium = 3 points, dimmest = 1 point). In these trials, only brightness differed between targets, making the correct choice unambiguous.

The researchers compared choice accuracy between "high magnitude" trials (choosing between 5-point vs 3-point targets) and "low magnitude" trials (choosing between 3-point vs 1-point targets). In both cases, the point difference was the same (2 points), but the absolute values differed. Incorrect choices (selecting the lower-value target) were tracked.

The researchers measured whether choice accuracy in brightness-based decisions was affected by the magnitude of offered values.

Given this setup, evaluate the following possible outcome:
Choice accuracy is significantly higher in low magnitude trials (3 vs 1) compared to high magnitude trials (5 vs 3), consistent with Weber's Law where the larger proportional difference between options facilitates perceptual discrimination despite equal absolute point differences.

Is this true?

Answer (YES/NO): YES